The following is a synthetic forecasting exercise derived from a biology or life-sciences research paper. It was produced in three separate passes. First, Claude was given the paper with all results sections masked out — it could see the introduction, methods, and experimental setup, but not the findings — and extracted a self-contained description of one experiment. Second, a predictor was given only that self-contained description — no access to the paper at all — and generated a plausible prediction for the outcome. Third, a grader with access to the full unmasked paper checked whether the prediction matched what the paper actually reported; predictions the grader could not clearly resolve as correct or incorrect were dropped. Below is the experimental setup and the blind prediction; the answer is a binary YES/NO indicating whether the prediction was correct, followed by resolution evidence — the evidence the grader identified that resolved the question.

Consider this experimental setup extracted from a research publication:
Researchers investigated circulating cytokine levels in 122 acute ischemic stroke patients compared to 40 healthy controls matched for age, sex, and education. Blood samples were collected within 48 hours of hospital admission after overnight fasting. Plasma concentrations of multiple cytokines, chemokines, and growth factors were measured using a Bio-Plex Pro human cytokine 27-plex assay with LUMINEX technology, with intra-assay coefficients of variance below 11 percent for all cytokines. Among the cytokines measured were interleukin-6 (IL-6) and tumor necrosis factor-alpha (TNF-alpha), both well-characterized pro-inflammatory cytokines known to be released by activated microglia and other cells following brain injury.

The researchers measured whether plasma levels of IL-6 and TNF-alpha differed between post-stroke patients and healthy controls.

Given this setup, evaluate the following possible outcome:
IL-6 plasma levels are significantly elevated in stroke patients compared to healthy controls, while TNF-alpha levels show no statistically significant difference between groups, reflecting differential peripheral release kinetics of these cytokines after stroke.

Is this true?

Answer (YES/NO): NO